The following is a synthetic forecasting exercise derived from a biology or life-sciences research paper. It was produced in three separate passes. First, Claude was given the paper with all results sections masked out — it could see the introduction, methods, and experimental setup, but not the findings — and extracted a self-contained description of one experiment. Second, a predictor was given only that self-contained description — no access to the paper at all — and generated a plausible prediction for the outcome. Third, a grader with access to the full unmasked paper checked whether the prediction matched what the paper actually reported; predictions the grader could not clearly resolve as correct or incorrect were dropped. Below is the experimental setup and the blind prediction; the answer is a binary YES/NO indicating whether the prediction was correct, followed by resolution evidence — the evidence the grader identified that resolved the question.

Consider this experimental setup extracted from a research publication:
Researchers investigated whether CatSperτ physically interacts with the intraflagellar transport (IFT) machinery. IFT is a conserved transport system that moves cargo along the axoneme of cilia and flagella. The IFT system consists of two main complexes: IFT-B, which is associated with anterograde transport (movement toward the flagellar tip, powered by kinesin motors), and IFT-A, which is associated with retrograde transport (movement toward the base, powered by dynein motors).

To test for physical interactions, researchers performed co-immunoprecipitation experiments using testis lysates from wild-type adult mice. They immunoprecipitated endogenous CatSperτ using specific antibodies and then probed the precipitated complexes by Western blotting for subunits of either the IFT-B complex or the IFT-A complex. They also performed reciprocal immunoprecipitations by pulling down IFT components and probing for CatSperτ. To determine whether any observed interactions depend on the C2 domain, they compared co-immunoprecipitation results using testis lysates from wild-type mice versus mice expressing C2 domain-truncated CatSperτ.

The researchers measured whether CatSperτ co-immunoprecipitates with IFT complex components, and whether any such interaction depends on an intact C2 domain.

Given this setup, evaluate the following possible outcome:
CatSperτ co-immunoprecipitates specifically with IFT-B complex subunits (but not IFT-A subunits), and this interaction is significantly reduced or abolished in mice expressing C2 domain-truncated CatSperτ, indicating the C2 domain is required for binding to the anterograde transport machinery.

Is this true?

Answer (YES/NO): NO